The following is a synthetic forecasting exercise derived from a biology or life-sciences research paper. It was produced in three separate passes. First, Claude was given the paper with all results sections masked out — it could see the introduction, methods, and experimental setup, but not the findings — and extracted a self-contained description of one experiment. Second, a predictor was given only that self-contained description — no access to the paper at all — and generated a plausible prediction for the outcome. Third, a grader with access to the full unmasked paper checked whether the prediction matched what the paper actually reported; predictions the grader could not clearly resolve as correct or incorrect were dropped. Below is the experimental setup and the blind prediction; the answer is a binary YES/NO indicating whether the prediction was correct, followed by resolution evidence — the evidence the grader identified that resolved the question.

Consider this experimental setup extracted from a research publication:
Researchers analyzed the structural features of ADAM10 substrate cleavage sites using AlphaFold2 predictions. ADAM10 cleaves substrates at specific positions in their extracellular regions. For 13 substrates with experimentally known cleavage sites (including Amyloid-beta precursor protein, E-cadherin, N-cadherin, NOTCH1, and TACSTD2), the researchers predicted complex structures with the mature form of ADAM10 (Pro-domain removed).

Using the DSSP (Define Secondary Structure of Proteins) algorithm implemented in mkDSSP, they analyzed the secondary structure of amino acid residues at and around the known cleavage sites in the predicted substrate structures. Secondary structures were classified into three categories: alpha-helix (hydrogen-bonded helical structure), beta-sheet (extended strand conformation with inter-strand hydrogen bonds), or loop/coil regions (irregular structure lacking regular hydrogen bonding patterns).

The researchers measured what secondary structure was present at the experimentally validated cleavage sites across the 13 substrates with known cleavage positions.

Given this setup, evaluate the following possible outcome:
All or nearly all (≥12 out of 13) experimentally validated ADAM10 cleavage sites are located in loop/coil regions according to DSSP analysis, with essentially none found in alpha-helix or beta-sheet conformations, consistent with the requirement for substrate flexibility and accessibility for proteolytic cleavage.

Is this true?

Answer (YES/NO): NO